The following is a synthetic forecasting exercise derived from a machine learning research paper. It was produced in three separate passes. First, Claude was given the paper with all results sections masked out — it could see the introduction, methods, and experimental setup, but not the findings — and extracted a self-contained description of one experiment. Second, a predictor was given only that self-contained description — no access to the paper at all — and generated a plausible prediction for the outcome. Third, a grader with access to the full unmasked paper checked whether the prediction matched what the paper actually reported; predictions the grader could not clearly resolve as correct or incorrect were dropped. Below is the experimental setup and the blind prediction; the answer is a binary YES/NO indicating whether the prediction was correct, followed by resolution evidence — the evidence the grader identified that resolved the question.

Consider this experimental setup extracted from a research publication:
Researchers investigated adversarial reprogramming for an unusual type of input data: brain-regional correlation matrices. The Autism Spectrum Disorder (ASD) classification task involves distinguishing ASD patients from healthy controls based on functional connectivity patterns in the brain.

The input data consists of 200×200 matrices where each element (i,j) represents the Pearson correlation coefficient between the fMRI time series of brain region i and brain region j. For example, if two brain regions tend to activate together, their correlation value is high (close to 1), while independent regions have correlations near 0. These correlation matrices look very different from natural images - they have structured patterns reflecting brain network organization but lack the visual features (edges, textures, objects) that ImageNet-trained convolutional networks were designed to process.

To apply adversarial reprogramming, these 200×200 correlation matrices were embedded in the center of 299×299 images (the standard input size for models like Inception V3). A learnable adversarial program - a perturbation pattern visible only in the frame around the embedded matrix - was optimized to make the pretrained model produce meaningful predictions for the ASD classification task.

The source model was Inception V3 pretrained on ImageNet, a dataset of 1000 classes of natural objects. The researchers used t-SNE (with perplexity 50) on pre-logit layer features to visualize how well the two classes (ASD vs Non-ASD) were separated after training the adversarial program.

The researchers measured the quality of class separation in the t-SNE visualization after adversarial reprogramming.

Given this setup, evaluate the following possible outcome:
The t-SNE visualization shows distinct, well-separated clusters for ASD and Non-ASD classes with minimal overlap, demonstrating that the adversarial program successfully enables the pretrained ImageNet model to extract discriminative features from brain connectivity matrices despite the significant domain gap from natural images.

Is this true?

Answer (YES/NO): YES